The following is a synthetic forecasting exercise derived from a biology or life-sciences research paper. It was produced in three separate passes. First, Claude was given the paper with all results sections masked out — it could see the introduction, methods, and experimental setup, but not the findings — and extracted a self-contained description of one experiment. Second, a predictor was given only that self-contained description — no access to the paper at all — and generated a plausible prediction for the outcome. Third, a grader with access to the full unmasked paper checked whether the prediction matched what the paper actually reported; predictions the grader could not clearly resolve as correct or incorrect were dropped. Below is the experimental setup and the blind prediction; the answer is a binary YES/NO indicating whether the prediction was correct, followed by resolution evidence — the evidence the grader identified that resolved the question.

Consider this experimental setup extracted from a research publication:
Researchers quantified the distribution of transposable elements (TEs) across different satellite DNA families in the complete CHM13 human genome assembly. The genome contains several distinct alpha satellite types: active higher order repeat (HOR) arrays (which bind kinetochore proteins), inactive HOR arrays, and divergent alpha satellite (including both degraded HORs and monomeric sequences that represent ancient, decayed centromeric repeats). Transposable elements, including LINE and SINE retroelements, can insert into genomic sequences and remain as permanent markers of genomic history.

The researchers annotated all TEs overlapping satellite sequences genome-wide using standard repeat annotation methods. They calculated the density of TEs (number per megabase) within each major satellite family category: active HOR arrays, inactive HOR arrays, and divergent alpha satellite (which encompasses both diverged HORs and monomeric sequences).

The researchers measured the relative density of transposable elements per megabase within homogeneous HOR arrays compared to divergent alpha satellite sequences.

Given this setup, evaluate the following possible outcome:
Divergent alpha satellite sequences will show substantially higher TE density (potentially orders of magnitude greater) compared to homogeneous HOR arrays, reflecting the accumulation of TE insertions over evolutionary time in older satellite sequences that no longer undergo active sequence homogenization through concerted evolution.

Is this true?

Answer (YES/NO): YES